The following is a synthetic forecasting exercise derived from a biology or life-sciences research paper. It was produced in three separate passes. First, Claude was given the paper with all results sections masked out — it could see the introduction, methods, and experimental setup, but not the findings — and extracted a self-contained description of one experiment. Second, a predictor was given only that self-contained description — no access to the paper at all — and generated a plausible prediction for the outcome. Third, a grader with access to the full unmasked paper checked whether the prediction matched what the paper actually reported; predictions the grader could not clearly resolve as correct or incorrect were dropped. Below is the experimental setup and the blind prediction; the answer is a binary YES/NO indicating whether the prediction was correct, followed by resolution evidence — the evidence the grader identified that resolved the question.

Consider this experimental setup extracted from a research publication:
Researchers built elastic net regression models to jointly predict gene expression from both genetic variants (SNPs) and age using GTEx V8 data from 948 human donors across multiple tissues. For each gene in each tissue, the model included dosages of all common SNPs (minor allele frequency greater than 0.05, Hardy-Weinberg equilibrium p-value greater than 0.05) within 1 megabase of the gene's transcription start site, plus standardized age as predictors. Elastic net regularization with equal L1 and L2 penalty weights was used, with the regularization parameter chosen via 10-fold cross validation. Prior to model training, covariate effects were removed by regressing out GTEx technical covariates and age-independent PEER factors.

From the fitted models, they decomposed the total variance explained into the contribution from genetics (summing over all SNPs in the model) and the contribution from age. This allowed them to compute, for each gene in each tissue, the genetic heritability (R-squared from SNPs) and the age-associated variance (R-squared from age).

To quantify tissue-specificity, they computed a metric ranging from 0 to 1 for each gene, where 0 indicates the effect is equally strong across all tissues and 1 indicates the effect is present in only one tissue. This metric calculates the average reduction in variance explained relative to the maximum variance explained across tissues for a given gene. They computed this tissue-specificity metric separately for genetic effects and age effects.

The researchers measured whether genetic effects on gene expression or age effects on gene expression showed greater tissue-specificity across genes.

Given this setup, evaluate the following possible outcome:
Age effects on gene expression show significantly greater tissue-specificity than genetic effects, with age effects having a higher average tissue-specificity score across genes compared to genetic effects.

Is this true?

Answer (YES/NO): YES